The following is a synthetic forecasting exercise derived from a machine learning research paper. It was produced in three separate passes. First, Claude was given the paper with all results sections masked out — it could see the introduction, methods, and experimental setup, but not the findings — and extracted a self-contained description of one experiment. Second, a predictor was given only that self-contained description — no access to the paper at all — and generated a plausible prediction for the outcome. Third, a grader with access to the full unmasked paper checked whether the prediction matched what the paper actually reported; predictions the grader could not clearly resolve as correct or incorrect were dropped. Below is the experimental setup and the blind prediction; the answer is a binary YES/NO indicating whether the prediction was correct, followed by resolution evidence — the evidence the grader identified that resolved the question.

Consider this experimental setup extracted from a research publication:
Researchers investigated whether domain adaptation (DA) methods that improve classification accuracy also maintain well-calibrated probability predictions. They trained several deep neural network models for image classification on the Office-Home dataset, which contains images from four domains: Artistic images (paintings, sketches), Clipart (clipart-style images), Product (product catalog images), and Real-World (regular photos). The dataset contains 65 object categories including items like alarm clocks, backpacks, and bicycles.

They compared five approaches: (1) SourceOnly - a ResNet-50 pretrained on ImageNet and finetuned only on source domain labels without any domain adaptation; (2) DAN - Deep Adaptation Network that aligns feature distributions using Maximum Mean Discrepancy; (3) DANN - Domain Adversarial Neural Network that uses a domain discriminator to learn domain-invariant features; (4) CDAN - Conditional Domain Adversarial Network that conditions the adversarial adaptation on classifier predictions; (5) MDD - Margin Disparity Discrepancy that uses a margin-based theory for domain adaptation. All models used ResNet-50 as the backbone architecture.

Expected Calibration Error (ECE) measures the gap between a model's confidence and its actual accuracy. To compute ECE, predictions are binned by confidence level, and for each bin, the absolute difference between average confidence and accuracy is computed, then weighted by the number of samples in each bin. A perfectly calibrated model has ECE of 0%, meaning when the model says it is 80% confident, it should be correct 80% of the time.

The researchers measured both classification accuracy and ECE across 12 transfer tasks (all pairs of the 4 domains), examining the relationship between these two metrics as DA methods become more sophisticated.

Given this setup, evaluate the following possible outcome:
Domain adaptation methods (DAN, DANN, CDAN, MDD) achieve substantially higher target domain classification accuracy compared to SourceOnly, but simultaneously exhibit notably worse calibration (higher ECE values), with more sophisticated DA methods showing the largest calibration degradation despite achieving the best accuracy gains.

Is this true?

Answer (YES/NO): YES